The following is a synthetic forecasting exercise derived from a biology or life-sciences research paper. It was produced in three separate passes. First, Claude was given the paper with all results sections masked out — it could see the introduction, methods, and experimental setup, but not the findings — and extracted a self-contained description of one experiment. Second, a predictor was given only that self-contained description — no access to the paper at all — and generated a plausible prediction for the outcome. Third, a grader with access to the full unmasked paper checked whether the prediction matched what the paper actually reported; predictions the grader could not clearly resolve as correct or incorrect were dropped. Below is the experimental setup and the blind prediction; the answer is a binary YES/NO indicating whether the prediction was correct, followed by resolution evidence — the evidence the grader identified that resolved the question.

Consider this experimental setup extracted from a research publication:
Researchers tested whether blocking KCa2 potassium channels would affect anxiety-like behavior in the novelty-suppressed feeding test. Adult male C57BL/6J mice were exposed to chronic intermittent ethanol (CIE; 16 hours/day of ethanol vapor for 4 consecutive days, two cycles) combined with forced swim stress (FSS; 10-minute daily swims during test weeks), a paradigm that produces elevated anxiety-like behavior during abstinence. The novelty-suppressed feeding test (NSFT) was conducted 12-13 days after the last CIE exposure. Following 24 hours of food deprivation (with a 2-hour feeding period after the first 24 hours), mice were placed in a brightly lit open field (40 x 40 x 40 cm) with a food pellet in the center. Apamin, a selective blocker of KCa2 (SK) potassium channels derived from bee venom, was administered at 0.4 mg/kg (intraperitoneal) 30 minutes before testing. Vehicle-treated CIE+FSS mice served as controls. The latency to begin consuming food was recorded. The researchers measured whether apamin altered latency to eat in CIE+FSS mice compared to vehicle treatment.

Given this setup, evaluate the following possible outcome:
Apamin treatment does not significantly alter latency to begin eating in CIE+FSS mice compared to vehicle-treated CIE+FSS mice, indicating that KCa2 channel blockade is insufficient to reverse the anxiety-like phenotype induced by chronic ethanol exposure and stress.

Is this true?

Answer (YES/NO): NO